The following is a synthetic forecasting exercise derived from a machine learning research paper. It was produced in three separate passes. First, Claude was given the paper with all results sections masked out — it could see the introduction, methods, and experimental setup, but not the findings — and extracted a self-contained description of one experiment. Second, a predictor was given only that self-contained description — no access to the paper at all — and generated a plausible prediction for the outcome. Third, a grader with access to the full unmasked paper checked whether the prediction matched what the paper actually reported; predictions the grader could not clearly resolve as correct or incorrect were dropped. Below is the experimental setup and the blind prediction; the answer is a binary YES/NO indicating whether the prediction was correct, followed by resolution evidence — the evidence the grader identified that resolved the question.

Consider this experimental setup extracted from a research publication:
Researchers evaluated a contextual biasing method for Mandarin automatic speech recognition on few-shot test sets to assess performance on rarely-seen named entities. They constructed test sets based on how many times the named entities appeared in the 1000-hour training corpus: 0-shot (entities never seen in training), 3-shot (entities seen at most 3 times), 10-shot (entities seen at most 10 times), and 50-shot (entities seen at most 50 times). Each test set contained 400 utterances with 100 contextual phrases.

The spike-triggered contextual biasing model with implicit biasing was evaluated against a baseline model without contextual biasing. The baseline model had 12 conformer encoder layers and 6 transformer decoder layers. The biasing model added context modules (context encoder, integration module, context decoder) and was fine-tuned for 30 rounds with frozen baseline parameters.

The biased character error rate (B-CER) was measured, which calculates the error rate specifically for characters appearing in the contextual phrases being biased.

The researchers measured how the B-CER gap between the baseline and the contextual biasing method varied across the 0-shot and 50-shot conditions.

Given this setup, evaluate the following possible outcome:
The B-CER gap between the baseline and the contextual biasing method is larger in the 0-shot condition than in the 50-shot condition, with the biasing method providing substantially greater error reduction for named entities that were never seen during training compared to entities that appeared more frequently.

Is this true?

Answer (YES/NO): YES